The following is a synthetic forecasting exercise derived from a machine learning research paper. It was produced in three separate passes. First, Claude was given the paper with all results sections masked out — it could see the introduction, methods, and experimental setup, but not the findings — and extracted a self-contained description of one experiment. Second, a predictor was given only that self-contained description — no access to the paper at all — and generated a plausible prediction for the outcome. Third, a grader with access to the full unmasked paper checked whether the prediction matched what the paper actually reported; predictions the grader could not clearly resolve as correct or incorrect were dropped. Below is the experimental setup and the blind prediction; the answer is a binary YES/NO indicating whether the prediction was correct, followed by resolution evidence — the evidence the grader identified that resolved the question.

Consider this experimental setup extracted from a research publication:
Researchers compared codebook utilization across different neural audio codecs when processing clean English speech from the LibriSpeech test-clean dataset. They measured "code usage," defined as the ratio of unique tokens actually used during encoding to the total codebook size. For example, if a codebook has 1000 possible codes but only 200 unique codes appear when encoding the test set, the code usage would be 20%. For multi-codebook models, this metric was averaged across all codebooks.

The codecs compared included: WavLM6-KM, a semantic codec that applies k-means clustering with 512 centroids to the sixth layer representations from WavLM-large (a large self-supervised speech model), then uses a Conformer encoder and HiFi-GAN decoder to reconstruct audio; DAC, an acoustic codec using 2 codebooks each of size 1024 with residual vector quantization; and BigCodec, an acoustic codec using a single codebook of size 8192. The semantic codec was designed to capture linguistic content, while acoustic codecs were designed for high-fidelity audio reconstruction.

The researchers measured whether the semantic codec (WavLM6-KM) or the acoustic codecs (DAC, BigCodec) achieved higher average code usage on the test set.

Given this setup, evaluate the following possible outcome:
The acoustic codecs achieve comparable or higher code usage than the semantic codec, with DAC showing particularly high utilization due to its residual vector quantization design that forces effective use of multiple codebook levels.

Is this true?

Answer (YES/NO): YES